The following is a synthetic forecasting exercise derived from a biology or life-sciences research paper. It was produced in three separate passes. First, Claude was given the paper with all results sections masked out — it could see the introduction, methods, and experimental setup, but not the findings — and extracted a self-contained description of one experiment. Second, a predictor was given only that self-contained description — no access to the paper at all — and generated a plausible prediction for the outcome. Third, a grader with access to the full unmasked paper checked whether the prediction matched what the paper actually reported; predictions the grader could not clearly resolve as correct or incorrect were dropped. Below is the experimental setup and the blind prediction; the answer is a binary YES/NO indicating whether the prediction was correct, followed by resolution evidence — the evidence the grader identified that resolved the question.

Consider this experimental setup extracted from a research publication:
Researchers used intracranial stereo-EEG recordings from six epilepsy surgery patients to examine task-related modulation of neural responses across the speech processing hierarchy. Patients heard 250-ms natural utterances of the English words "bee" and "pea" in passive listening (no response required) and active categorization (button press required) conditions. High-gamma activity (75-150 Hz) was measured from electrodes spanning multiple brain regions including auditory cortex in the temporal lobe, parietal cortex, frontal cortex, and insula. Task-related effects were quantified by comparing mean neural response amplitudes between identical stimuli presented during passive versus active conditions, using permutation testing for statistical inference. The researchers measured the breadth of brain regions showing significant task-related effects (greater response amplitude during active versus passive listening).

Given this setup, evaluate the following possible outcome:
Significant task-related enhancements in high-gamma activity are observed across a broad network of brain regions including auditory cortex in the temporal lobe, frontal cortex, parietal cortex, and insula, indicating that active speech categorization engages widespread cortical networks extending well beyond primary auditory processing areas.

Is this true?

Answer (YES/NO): YES